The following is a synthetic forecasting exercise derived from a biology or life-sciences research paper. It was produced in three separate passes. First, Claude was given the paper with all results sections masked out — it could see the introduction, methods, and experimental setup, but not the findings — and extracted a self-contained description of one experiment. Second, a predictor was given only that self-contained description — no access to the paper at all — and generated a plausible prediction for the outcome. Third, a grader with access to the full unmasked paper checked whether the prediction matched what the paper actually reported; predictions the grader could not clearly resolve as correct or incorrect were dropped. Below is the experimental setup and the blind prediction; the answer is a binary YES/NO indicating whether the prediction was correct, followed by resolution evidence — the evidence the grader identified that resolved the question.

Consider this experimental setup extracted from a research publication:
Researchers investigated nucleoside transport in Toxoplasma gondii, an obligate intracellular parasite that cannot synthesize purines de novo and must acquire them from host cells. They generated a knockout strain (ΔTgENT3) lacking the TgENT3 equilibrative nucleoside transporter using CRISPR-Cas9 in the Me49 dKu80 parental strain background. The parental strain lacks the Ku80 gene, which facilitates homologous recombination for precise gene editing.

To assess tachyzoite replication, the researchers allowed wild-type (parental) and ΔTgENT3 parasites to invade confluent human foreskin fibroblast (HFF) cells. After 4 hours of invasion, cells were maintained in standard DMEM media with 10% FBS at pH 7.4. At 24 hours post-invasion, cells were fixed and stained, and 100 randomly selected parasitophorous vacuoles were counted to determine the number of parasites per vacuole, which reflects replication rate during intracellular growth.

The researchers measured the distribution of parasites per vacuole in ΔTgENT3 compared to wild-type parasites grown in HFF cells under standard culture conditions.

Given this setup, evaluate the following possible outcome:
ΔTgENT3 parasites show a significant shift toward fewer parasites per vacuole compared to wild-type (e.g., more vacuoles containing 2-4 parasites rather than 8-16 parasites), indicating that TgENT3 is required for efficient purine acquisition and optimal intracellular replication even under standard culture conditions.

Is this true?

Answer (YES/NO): NO